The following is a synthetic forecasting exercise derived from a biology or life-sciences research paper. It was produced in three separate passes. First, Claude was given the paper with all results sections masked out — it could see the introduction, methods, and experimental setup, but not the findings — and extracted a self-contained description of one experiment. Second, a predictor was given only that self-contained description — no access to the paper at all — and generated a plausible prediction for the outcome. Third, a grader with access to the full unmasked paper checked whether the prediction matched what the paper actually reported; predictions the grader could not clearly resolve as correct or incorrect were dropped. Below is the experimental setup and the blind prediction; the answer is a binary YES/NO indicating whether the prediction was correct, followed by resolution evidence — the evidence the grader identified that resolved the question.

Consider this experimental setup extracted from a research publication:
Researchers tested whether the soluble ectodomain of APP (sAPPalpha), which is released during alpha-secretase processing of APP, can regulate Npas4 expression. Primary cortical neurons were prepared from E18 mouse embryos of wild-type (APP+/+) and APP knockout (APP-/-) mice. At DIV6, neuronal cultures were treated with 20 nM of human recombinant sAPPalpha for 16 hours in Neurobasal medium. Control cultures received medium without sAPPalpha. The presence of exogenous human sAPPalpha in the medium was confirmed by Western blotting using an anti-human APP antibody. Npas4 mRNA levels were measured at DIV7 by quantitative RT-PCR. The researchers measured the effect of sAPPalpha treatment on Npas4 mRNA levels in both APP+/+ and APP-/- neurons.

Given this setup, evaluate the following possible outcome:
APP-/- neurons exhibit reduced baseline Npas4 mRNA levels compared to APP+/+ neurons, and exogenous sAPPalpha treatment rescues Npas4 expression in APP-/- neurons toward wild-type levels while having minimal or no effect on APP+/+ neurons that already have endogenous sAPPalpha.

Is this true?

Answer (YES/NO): NO